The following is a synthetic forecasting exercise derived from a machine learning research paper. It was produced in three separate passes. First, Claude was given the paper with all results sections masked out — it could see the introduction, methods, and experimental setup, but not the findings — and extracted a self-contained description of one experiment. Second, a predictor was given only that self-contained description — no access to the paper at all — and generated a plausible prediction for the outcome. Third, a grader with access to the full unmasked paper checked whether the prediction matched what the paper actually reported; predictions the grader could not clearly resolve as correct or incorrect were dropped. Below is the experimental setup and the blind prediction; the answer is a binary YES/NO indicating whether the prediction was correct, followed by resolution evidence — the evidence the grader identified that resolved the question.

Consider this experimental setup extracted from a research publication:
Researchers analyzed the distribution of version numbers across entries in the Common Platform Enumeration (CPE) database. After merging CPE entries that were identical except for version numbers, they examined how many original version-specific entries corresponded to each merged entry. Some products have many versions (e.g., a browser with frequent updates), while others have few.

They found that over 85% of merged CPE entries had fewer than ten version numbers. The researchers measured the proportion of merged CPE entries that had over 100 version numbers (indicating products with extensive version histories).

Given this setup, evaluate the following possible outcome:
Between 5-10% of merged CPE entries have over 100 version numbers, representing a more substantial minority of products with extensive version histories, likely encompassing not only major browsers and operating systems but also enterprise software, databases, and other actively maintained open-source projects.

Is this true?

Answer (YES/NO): NO